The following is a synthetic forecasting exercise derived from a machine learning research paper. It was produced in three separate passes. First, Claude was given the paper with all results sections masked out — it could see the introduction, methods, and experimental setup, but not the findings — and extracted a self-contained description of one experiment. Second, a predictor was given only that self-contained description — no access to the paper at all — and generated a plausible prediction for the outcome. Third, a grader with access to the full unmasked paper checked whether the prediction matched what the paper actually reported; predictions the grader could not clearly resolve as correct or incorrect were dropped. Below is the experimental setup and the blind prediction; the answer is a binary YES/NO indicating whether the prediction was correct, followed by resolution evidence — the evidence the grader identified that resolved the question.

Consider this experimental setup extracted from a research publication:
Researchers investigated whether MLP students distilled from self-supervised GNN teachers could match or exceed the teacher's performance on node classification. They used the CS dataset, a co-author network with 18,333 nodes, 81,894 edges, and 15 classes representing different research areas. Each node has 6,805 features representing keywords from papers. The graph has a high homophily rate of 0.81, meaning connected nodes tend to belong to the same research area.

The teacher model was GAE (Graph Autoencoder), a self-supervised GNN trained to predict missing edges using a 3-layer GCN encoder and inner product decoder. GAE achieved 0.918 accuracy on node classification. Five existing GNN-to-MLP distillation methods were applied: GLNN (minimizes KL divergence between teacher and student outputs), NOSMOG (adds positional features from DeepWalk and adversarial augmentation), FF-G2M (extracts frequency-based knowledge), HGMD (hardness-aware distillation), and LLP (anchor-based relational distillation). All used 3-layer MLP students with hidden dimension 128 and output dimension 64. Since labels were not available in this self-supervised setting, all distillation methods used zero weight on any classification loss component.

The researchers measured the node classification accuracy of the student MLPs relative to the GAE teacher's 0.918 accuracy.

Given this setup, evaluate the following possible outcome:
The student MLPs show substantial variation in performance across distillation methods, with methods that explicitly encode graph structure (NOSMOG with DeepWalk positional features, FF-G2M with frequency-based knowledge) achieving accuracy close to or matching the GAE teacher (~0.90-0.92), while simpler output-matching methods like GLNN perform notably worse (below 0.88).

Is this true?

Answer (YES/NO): NO